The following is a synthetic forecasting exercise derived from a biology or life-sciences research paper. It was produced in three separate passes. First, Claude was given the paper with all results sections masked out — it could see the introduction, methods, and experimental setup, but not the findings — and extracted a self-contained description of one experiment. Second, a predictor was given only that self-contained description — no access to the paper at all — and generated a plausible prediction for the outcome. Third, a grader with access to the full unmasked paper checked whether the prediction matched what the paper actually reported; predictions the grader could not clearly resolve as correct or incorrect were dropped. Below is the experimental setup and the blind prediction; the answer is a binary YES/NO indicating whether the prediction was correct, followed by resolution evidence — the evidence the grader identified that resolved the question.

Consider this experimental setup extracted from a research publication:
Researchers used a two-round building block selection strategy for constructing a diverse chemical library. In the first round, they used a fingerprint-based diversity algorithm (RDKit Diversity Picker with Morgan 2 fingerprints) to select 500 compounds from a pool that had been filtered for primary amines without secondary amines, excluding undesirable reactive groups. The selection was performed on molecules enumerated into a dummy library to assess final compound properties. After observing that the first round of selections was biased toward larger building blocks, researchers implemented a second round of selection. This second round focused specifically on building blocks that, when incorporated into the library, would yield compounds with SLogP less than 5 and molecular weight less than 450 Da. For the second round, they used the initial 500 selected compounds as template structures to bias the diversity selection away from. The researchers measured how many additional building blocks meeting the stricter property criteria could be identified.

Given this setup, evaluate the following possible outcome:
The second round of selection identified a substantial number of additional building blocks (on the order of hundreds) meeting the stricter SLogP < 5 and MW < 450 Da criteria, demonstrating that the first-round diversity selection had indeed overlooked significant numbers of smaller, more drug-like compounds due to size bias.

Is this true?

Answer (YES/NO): YES